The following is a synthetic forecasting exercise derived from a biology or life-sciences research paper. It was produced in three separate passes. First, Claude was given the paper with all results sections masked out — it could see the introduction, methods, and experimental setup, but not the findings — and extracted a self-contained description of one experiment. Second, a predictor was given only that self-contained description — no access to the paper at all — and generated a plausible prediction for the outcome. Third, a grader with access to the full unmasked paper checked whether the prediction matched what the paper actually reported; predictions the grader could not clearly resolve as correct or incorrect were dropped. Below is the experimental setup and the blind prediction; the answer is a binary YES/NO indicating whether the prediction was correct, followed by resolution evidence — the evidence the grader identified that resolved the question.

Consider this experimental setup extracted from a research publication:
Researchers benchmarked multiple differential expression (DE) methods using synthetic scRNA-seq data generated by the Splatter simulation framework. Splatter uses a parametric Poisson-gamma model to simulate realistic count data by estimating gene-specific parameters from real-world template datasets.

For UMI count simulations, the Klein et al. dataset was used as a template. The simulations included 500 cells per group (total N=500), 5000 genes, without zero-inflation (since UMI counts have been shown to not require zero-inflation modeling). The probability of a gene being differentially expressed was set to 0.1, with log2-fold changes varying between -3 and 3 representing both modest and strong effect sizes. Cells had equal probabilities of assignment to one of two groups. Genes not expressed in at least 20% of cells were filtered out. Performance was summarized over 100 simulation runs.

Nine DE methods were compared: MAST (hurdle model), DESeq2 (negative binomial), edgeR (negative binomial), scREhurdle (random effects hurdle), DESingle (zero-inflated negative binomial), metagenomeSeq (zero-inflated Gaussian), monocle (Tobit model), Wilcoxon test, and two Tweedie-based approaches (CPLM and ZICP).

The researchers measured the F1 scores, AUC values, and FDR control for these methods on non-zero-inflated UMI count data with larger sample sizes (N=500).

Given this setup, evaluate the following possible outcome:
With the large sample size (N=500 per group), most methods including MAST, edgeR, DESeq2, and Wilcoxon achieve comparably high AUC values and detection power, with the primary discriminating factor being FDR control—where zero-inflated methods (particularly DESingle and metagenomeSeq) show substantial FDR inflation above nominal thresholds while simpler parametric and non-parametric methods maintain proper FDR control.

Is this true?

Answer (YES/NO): NO